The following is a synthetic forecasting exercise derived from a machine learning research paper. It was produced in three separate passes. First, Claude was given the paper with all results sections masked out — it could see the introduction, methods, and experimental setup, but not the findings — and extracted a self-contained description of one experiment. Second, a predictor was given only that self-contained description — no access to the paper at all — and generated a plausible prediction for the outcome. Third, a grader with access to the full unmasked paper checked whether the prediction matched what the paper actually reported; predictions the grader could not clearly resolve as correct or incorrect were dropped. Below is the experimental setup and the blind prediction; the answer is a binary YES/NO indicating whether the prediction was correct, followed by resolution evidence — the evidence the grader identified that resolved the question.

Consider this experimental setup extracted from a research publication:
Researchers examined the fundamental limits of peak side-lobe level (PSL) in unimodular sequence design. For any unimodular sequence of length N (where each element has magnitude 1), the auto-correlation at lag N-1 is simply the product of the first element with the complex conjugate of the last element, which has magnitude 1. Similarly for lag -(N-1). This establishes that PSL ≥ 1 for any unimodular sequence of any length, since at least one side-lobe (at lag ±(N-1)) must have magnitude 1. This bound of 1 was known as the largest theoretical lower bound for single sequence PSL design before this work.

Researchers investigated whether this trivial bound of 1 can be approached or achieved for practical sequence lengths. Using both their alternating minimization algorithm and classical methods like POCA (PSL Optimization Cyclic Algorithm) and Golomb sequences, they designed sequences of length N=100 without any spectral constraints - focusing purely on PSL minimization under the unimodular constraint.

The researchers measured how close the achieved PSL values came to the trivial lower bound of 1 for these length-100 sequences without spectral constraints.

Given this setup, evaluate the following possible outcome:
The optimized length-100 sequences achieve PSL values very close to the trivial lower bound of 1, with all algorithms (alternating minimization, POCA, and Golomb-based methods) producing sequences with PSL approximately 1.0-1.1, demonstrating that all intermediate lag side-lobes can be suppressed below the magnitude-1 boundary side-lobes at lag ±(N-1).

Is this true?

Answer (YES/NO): NO